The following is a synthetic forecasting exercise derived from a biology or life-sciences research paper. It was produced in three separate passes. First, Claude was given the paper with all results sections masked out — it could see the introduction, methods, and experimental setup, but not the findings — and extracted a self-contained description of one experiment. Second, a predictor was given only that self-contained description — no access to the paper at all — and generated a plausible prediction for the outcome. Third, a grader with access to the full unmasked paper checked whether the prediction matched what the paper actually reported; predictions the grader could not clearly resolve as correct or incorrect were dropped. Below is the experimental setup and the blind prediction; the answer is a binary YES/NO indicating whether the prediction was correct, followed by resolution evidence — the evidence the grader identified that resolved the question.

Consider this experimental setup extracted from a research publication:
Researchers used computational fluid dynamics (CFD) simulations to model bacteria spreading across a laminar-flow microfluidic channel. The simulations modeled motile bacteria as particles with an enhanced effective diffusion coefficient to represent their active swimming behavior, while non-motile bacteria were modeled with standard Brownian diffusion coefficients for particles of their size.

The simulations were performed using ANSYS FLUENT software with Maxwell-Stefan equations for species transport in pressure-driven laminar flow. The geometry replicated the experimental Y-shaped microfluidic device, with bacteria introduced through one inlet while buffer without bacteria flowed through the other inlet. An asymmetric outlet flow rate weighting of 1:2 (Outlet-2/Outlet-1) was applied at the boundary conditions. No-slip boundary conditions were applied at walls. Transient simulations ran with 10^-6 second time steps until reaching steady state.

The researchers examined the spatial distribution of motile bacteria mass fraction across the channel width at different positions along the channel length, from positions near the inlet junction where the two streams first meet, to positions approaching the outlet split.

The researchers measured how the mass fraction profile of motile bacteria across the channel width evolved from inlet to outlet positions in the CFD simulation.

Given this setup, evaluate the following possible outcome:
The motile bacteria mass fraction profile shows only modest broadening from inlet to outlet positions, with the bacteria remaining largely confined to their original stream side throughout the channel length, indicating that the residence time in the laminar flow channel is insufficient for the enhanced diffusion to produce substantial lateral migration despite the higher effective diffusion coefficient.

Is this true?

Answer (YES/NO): YES